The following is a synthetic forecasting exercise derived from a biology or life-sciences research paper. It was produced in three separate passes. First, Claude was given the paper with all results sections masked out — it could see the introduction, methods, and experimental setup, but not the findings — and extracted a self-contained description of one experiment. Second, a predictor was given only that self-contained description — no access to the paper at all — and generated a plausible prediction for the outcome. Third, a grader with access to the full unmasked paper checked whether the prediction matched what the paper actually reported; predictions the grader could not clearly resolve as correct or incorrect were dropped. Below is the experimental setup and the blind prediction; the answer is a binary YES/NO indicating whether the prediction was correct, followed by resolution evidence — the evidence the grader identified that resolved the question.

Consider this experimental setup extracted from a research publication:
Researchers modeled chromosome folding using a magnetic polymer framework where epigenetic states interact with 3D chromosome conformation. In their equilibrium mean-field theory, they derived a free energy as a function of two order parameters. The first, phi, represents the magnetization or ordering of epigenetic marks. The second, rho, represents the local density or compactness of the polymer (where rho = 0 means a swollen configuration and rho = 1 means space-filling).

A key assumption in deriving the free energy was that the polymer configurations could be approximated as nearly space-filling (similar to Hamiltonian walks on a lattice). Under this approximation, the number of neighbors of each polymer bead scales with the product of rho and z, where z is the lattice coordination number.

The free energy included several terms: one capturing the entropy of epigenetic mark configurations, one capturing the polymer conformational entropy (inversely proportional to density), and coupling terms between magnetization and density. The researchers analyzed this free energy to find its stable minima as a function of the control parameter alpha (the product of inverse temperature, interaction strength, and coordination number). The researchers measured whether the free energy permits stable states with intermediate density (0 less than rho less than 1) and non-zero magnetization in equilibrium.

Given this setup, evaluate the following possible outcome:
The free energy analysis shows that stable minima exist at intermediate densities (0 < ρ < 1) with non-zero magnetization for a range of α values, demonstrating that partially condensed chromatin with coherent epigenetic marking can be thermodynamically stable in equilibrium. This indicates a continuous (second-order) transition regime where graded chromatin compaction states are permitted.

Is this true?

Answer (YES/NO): NO